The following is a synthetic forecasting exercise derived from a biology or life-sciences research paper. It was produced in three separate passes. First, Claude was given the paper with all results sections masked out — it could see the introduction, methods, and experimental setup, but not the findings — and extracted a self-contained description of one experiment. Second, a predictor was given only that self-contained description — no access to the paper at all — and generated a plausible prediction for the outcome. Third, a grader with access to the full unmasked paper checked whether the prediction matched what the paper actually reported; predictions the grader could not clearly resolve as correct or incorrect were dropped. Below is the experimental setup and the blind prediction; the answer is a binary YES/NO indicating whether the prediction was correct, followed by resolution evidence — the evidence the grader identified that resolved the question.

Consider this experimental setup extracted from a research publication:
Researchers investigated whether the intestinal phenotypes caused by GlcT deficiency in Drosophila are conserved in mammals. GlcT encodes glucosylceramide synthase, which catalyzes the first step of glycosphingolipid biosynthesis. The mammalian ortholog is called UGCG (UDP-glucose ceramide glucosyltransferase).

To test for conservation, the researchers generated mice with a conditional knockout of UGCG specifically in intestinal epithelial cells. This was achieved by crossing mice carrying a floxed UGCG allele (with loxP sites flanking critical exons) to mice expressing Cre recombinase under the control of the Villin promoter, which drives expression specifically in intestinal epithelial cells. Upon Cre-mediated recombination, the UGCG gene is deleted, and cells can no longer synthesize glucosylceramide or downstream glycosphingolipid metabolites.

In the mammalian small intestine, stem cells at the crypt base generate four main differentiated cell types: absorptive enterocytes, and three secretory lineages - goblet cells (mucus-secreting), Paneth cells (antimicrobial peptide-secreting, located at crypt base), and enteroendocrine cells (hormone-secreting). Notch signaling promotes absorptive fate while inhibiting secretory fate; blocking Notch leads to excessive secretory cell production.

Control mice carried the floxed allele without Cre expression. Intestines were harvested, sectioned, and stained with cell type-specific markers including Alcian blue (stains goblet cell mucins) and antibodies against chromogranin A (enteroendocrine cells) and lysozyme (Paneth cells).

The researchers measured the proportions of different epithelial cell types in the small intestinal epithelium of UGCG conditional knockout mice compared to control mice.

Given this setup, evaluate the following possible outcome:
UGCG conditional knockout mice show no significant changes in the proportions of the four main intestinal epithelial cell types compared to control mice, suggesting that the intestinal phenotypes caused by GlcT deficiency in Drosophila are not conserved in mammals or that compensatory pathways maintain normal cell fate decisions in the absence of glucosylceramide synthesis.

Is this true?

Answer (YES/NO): NO